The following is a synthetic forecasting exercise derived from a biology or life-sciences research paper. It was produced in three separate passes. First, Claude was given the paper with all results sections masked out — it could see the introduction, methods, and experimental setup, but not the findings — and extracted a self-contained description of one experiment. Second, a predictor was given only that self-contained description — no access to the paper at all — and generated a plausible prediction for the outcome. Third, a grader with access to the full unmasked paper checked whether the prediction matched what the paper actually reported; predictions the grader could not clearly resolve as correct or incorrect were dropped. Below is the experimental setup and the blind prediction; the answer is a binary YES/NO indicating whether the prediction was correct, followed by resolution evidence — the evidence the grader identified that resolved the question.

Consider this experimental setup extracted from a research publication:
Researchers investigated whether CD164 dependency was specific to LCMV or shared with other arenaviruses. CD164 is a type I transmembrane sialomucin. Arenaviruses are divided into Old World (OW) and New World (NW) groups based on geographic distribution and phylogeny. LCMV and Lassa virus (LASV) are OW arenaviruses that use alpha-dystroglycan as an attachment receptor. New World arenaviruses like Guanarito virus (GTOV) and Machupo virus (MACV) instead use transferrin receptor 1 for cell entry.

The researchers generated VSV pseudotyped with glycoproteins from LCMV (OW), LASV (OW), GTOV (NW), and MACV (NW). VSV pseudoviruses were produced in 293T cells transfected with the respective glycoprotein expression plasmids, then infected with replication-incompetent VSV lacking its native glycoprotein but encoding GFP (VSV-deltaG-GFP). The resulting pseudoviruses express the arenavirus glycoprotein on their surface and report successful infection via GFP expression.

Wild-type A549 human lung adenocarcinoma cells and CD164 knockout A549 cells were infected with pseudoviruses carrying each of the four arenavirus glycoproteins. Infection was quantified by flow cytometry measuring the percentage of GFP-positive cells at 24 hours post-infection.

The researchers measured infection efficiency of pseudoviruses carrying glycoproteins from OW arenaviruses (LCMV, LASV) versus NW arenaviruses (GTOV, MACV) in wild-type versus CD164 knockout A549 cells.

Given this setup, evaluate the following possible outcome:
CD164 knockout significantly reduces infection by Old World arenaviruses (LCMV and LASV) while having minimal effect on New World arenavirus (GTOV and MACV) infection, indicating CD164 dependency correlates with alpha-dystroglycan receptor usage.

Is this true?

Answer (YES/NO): NO